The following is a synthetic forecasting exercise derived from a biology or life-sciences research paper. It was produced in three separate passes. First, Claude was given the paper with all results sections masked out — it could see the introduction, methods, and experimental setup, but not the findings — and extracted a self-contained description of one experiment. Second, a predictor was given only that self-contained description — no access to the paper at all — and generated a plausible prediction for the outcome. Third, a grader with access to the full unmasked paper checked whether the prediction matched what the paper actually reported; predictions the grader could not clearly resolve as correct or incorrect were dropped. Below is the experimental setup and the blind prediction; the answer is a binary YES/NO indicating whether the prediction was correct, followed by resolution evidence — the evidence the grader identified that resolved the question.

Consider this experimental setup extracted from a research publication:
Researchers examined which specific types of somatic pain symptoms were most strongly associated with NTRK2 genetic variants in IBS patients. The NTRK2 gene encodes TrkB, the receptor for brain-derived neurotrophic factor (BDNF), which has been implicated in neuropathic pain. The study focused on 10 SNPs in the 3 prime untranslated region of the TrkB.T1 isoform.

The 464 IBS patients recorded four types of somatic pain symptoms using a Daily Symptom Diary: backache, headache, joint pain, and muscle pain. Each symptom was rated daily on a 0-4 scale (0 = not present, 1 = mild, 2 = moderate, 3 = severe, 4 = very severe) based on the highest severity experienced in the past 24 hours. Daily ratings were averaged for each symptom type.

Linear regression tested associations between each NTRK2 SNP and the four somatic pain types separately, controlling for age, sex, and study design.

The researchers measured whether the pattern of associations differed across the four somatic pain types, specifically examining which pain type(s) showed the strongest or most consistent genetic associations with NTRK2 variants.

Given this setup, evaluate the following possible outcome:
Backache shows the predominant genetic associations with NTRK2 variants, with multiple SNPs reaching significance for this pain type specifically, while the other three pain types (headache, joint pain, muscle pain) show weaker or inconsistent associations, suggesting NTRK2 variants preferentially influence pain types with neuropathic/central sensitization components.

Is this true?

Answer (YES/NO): NO